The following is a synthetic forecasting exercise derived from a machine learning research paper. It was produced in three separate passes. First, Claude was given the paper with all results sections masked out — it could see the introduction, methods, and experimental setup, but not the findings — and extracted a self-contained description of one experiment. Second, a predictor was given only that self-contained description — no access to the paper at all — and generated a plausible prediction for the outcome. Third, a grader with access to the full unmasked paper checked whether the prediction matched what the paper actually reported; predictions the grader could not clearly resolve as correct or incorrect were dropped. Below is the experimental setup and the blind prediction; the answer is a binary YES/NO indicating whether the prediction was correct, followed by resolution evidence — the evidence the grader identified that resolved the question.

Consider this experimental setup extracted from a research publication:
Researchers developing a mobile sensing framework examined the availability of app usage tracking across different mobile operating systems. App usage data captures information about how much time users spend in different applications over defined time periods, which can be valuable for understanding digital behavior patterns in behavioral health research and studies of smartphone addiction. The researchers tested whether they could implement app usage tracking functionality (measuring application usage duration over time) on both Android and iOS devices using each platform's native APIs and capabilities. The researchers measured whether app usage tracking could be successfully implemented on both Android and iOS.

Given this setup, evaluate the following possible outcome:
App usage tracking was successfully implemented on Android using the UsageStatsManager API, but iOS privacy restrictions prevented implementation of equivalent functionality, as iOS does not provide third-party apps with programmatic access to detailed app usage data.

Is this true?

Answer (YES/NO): NO